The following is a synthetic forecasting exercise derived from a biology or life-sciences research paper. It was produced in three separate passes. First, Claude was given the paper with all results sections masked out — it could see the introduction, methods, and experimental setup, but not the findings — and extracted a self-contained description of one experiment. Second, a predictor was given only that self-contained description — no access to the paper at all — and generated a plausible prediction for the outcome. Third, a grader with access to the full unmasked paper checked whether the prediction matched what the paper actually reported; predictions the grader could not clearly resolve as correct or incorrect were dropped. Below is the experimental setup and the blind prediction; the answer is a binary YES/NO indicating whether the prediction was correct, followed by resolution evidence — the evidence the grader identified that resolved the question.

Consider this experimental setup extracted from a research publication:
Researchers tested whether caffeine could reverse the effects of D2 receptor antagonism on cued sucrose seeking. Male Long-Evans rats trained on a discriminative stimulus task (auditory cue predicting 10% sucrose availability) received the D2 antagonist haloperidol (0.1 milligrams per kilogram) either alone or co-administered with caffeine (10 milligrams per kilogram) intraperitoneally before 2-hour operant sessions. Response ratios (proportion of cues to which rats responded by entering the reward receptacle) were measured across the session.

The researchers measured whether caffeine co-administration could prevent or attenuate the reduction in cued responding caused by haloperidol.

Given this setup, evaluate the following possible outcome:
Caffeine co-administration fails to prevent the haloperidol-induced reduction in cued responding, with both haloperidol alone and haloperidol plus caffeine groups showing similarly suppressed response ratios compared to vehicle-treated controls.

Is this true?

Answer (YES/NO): NO